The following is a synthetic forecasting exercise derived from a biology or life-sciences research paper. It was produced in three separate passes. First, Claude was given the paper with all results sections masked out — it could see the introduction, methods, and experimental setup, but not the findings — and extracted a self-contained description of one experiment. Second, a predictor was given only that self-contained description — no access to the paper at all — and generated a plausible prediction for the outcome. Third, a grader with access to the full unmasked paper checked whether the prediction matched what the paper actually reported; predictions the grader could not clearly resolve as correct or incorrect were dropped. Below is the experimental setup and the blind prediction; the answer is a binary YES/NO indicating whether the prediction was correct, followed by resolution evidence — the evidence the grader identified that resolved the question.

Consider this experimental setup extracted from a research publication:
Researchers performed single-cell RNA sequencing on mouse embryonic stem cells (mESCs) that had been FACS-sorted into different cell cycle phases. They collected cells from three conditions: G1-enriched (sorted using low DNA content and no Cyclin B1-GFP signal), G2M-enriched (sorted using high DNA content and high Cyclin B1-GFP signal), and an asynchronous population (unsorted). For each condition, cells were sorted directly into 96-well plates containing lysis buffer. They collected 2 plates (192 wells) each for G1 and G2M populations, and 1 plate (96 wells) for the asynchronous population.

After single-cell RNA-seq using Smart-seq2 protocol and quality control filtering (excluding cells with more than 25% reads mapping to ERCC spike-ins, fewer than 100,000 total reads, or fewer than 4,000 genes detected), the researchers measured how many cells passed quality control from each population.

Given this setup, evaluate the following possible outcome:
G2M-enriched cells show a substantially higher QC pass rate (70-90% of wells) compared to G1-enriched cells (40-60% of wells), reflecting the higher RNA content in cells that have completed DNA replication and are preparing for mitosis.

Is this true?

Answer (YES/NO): NO